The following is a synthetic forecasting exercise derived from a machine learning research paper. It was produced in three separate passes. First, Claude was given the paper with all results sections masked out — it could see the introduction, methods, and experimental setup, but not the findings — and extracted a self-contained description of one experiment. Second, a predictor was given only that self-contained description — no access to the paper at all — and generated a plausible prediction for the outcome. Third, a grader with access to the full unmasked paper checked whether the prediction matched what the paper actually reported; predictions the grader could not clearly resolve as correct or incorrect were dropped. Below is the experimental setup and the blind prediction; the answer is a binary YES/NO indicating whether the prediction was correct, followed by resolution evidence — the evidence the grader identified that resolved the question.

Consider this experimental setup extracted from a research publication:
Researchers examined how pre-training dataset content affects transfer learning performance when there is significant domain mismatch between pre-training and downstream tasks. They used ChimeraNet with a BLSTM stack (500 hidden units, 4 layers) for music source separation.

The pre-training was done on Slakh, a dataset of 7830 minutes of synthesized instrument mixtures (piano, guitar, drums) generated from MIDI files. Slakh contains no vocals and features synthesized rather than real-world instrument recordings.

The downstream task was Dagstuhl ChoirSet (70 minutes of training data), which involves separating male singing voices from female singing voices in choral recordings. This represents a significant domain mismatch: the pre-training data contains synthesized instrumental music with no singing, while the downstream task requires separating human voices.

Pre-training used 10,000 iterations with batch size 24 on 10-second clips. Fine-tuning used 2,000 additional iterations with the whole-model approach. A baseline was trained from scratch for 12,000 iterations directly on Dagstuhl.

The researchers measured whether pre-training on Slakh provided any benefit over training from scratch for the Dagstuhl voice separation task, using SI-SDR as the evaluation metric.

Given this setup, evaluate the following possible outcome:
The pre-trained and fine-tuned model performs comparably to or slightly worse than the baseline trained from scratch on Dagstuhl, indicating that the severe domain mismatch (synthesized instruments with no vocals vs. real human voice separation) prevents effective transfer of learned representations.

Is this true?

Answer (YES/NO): NO